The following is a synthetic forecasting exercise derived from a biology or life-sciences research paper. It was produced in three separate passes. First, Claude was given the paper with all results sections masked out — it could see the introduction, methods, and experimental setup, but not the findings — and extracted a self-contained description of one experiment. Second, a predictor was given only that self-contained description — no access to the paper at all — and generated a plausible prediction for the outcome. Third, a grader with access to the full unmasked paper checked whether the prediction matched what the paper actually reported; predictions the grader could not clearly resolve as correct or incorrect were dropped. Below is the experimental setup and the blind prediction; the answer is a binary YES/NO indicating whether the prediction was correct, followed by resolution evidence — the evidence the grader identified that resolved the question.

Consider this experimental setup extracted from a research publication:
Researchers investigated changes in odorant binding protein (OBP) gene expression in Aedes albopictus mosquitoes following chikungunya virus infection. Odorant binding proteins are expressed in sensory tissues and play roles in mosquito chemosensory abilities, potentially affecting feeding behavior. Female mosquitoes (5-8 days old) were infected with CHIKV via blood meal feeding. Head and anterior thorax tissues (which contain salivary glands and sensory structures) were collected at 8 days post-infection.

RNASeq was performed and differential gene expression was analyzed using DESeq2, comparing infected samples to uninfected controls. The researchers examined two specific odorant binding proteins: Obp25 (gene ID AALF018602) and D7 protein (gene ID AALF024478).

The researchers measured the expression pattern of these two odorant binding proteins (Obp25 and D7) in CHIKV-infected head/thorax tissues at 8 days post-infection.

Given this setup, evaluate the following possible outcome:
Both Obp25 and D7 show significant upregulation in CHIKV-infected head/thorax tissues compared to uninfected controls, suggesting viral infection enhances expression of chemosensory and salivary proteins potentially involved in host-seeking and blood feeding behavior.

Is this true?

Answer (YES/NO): NO